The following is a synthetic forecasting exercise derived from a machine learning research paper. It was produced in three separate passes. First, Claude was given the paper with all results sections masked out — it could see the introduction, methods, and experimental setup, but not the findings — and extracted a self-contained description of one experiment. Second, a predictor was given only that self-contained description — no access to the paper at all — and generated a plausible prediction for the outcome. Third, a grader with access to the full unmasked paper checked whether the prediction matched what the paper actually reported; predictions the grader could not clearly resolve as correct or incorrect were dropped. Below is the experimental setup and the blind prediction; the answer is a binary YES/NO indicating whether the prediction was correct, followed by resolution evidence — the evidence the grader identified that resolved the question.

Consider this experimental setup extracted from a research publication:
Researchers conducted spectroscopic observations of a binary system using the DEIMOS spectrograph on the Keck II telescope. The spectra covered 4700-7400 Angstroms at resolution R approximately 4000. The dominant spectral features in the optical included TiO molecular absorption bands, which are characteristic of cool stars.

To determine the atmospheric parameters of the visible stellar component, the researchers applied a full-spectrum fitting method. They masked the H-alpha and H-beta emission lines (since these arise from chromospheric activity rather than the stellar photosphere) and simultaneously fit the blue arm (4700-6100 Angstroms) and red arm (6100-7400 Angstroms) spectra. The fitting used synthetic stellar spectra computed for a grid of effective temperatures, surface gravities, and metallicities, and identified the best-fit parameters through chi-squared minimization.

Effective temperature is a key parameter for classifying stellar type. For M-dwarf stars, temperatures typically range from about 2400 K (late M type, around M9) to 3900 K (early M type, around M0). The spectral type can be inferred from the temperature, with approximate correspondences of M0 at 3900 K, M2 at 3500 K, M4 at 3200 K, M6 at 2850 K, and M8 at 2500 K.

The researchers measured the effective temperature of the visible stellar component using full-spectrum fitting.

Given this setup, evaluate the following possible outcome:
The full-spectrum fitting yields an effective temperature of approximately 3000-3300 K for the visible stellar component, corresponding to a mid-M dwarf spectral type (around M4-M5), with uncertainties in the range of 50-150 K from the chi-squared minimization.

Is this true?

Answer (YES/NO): NO